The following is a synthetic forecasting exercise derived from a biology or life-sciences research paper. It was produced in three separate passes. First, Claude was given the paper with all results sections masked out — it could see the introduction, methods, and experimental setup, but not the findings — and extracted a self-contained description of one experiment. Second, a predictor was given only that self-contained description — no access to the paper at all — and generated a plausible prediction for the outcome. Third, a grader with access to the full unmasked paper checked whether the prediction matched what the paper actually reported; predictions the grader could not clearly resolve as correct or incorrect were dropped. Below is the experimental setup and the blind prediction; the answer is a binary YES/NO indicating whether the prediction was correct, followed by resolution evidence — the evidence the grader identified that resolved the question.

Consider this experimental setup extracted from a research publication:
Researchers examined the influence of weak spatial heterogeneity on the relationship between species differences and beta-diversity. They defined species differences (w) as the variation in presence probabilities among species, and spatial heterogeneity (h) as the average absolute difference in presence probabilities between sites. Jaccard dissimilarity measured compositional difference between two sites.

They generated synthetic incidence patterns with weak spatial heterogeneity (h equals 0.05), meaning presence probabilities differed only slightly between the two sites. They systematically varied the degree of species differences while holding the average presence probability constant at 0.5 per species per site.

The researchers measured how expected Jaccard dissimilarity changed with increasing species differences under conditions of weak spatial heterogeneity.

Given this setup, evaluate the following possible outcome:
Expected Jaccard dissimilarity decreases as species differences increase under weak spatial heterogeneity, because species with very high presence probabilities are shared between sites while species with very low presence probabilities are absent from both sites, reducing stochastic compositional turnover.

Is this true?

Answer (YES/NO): YES